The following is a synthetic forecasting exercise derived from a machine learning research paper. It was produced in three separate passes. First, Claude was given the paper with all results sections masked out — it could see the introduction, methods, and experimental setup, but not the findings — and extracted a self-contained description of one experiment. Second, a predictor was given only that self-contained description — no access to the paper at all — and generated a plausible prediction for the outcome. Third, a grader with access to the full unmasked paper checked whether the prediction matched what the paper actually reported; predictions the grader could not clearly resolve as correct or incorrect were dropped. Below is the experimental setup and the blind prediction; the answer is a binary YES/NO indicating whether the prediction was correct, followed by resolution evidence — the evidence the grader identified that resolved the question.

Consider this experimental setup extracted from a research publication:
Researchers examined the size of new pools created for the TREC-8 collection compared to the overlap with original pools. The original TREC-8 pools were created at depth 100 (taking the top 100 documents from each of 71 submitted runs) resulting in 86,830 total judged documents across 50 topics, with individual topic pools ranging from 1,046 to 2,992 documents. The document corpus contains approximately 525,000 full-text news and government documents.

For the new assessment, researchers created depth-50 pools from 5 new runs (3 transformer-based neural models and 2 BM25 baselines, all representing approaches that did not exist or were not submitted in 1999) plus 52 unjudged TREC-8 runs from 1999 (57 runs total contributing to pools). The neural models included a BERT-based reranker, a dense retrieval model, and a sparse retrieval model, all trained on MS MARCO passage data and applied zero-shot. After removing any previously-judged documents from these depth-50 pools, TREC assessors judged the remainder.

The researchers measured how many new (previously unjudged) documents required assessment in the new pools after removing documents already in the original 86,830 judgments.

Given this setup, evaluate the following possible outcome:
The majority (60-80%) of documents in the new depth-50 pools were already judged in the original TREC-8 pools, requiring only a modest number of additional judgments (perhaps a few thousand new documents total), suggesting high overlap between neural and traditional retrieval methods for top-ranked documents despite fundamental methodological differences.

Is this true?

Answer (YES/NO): YES